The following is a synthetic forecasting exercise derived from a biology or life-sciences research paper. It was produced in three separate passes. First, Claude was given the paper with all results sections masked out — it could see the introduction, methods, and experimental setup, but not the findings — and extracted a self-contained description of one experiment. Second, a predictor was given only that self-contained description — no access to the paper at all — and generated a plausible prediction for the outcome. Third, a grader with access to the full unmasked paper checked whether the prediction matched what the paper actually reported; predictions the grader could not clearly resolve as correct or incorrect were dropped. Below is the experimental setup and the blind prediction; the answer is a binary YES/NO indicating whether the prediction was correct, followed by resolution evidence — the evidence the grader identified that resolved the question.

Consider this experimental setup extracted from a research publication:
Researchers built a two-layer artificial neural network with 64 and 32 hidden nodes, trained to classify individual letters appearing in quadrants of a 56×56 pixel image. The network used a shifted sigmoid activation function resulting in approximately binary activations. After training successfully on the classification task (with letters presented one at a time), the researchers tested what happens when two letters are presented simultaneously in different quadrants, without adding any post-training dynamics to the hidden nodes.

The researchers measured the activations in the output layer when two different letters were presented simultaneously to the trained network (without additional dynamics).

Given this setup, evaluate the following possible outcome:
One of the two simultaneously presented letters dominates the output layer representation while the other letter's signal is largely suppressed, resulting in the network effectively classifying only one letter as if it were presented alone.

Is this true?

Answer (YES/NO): NO